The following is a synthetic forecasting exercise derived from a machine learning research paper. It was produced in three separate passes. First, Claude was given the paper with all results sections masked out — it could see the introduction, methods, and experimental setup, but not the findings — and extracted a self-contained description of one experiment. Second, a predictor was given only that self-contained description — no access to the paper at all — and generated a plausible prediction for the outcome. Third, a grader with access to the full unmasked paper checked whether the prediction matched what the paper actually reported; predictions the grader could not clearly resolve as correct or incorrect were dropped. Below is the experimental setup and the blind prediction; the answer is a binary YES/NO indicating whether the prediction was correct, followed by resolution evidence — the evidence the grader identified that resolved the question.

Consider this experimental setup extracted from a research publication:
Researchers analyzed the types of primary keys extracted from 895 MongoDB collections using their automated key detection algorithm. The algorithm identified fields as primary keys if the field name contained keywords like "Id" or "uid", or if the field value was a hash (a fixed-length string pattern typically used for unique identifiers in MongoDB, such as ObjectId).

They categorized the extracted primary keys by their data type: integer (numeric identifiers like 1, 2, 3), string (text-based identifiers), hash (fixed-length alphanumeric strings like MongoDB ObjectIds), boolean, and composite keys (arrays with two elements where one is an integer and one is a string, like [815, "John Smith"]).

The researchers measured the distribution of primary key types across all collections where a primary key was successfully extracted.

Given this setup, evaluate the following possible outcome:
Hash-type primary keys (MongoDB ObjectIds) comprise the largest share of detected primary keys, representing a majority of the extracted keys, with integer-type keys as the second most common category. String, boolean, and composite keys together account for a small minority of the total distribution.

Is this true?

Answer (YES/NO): NO